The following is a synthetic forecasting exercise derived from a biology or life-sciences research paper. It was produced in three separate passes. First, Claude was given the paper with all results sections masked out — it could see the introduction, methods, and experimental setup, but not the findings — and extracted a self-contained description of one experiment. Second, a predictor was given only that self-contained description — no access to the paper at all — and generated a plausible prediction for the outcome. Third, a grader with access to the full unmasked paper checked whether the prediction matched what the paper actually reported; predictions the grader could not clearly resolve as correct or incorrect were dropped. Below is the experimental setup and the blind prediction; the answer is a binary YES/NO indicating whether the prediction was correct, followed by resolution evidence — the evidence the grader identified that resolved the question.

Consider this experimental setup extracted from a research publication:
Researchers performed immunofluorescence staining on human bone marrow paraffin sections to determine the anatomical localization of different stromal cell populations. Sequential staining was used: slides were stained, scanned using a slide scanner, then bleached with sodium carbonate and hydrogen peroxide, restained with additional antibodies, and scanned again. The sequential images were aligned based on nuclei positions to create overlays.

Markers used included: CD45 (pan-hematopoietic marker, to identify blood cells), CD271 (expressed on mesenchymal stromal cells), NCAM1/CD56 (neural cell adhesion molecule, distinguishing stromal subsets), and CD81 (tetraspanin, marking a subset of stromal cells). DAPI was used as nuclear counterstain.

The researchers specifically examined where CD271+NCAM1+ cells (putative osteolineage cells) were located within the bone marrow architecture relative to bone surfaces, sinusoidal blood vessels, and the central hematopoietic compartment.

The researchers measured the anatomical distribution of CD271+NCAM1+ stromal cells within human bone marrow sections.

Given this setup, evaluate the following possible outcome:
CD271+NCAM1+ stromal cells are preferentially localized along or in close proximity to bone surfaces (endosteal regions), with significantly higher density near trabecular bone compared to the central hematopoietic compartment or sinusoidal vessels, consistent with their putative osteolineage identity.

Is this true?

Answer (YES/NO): YES